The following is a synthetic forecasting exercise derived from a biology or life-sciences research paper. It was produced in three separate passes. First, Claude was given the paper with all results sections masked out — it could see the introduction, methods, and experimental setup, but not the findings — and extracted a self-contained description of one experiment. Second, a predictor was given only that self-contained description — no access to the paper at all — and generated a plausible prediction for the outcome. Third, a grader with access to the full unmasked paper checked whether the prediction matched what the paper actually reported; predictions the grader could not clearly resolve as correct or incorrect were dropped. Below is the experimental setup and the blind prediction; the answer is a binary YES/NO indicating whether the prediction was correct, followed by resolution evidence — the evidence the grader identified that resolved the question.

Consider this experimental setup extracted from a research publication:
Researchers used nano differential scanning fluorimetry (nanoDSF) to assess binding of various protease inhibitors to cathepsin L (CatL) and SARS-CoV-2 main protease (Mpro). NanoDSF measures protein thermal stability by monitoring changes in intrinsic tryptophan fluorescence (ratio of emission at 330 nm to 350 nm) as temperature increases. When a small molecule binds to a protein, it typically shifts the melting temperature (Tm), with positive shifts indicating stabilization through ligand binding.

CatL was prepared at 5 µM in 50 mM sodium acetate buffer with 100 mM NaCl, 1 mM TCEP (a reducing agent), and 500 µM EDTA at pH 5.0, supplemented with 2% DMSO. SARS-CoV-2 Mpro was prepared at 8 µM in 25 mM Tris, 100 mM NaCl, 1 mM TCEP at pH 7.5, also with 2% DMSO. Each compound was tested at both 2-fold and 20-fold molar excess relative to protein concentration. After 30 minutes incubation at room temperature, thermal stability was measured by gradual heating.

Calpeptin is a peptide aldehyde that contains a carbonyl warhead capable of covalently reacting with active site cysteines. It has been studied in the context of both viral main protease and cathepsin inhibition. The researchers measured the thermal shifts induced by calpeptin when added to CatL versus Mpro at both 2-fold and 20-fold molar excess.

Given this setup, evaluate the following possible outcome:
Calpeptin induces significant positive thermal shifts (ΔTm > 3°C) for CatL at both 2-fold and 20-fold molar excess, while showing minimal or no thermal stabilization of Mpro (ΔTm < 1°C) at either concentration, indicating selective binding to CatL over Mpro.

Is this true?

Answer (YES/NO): NO